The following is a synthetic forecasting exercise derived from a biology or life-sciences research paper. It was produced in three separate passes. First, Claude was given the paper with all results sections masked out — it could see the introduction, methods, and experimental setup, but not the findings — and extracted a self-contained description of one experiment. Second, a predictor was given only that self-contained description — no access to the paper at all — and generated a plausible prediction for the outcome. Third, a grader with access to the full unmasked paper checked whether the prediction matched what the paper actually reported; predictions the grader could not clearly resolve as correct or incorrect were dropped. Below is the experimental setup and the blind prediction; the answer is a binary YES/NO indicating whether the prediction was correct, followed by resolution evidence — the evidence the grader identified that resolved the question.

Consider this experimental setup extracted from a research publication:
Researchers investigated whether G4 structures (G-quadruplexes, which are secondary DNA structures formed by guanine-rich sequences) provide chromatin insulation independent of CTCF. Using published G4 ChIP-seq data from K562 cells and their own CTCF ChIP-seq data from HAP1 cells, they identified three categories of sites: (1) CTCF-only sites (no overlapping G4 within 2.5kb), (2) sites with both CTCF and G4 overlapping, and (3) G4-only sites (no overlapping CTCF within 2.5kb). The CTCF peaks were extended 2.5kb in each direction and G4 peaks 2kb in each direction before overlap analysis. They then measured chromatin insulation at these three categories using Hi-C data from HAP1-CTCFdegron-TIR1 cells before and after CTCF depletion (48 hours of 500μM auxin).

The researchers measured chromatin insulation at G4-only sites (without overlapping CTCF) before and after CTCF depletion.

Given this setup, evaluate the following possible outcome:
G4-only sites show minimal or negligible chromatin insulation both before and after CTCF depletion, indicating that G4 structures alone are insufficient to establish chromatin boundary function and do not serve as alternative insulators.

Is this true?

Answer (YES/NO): NO